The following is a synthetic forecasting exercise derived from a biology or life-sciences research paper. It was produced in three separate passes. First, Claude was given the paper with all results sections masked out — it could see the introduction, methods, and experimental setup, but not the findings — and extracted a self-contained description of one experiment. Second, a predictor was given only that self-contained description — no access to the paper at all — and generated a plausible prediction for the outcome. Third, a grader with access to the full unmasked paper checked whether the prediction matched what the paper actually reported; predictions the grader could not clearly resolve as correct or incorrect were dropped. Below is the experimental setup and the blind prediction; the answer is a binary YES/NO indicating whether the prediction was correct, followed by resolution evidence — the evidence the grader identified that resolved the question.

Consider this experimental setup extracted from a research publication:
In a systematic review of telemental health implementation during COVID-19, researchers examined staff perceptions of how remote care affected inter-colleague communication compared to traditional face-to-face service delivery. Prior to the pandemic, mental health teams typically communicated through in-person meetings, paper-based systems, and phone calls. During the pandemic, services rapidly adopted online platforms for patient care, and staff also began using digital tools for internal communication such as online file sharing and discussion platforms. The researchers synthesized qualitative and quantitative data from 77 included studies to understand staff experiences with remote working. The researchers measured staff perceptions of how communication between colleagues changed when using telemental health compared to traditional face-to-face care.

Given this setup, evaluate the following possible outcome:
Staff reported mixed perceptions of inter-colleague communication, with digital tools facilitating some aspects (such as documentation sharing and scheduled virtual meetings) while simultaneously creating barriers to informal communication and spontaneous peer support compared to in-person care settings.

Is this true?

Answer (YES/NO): NO